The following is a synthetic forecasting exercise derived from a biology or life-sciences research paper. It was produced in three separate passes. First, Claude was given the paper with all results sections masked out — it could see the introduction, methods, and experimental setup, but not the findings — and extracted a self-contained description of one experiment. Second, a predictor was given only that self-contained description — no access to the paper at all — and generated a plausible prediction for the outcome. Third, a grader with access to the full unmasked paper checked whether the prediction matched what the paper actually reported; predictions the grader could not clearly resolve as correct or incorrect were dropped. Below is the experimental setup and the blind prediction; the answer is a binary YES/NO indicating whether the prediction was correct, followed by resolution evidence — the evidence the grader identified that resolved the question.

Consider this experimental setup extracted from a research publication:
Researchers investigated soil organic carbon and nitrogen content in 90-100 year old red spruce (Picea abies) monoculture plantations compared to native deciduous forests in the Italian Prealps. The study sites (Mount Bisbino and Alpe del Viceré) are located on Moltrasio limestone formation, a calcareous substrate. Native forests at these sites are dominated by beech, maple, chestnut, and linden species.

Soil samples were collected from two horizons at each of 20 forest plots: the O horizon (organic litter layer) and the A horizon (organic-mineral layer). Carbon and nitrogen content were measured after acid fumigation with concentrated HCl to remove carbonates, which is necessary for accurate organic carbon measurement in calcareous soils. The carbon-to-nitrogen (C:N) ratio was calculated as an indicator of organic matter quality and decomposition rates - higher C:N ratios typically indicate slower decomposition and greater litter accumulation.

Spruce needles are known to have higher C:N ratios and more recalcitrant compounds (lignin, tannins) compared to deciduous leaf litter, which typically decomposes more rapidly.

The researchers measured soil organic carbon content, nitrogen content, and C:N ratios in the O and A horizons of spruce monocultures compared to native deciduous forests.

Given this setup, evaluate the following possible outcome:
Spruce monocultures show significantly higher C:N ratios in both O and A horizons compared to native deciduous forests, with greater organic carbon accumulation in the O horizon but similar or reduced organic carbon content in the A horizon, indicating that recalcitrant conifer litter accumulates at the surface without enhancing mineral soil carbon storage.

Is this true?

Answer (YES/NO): NO